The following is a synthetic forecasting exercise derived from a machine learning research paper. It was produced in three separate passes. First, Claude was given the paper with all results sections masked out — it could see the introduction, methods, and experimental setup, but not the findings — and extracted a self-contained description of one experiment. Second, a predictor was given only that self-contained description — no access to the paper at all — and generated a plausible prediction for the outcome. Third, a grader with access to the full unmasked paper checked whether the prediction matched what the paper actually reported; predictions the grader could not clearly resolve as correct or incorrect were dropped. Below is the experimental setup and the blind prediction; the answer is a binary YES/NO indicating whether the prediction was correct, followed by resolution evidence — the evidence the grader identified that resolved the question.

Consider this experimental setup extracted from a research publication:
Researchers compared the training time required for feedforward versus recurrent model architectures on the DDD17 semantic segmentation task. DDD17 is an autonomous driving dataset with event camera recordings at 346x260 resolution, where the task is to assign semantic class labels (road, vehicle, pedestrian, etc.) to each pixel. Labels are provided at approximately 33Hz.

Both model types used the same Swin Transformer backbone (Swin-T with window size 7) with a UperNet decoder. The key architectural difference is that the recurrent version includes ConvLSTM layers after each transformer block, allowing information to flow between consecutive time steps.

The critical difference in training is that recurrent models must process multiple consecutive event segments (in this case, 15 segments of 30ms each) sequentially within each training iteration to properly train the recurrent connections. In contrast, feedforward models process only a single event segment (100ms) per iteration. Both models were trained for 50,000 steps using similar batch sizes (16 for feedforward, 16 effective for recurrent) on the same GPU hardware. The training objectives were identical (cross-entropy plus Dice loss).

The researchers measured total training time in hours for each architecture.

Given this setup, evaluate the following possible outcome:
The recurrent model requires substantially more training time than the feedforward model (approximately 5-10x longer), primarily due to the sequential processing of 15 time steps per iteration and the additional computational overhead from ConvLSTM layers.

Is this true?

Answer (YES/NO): NO